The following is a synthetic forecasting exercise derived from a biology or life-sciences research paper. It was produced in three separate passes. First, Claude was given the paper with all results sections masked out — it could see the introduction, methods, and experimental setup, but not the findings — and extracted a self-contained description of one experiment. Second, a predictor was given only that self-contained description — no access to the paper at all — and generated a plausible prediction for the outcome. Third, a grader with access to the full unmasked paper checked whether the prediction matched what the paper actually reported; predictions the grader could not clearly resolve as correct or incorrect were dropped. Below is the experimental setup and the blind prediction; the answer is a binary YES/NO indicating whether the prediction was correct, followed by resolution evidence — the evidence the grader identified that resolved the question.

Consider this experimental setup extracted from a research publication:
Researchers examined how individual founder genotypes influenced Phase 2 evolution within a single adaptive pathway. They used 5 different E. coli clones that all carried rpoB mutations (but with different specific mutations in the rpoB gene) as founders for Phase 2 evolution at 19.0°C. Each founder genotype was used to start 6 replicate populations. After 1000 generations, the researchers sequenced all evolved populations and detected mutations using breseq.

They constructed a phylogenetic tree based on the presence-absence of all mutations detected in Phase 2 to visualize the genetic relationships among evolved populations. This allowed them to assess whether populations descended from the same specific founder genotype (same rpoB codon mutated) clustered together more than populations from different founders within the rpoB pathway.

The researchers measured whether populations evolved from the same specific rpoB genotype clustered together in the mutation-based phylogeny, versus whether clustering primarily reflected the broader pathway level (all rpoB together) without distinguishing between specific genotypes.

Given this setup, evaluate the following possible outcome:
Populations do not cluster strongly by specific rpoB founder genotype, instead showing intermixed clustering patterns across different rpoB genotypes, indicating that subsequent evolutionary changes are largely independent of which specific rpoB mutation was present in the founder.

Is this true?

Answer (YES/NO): NO